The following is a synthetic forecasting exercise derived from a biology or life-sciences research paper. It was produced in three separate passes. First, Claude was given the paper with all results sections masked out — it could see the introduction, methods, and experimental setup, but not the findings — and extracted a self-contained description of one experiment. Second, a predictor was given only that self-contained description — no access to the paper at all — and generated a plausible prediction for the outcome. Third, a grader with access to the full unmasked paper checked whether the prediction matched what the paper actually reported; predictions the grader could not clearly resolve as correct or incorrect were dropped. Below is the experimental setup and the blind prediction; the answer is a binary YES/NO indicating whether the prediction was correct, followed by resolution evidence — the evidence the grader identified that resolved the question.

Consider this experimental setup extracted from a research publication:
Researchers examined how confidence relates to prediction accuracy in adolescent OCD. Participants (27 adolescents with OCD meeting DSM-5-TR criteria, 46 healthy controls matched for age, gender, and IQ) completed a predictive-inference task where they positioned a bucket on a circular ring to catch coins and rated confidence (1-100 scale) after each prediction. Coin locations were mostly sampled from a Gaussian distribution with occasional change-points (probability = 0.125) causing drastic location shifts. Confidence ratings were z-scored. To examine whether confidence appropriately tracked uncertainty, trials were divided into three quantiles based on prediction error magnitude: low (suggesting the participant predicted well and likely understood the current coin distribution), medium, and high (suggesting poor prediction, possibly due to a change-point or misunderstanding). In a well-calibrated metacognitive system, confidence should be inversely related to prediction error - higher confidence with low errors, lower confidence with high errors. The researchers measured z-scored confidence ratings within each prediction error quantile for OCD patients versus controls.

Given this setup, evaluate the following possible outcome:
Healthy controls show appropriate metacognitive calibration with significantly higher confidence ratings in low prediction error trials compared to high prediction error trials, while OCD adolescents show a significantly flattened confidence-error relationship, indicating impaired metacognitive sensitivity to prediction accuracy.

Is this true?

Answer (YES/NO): NO